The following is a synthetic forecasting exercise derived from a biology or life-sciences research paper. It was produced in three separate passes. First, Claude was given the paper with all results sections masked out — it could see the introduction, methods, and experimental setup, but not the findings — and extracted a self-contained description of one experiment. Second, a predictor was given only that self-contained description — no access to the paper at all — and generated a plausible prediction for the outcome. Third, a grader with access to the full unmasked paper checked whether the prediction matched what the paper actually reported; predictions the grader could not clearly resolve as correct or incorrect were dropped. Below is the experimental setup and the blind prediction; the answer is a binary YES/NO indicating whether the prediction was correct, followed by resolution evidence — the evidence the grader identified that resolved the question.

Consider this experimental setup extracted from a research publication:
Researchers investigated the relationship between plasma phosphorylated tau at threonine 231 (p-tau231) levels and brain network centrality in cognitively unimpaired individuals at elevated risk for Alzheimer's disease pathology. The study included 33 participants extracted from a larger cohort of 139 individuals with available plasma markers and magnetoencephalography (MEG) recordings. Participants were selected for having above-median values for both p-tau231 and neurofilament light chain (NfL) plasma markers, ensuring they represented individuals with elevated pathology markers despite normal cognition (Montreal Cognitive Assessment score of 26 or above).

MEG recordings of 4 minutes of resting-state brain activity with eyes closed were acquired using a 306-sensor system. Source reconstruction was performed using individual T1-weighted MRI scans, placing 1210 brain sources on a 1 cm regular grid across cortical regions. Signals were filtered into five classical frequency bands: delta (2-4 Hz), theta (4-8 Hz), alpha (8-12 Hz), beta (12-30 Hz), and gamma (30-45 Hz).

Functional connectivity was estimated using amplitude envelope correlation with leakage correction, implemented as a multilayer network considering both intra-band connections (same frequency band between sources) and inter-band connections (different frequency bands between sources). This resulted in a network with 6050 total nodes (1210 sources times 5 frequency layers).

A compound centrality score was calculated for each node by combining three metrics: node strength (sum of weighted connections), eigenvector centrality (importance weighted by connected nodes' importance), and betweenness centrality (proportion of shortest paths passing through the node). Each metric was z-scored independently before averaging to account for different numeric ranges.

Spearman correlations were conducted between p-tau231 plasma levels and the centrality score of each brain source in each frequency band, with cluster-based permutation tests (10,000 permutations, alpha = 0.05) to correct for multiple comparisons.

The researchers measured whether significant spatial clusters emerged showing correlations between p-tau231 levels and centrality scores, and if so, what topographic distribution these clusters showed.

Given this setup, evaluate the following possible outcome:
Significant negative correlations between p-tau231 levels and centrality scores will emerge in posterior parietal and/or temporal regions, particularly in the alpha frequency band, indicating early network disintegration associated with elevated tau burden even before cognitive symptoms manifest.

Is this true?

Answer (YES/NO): NO